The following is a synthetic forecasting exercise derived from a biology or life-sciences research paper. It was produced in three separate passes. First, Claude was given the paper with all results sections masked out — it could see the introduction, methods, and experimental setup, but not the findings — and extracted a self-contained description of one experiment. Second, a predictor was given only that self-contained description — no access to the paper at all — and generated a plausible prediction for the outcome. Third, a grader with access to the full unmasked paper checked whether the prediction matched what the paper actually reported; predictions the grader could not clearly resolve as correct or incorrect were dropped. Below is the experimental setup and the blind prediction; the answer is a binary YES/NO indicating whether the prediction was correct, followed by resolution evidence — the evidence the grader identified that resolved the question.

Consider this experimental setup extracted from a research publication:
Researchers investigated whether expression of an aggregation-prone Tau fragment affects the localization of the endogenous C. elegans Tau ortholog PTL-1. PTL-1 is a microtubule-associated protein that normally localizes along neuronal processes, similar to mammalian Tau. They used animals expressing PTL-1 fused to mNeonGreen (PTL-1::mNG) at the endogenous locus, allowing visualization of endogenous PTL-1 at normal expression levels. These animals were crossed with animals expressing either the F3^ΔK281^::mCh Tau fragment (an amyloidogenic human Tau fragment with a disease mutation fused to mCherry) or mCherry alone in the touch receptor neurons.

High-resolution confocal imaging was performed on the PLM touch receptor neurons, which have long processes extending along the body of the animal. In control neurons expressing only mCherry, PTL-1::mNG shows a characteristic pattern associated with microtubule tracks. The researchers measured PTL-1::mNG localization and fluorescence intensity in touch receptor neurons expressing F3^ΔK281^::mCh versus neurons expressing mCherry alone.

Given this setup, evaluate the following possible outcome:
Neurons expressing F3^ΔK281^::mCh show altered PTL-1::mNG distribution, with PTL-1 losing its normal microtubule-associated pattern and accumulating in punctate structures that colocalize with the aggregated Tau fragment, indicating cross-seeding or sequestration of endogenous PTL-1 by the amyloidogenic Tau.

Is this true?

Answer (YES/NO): NO